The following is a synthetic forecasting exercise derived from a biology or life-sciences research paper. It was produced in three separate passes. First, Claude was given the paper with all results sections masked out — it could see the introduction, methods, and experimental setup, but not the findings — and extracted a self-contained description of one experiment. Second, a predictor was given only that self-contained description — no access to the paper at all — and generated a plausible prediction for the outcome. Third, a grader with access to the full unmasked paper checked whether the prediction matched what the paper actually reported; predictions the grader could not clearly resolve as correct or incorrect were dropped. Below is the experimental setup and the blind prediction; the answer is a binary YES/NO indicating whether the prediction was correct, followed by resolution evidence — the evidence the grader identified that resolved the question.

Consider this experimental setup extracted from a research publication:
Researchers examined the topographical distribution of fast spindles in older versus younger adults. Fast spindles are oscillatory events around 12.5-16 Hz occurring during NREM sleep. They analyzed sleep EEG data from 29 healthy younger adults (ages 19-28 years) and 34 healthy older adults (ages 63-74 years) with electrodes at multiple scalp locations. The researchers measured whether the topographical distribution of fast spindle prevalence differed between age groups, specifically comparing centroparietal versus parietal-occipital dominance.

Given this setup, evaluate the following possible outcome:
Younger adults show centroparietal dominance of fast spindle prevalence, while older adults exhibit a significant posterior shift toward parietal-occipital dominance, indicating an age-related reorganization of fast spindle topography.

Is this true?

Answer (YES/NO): YES